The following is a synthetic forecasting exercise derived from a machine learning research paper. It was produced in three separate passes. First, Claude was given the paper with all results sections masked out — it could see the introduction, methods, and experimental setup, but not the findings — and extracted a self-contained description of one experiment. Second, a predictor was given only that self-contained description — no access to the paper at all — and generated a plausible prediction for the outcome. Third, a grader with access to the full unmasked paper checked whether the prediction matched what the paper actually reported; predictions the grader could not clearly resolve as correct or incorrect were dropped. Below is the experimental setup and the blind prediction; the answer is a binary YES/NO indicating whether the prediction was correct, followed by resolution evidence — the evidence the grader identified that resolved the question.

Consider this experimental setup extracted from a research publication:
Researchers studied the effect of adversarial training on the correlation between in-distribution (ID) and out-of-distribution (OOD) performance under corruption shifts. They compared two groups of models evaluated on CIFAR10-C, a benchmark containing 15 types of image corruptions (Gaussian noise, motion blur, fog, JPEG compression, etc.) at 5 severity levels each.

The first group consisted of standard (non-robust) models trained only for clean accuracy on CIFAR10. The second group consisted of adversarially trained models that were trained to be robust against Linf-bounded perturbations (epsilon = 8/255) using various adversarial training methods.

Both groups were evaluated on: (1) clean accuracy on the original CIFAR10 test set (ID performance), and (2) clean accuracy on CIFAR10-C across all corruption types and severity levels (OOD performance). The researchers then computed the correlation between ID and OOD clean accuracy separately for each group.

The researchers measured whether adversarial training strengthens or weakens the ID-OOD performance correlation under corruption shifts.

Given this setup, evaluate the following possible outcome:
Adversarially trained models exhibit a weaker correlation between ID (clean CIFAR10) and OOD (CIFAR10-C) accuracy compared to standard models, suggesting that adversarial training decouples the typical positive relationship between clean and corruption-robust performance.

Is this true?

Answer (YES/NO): NO